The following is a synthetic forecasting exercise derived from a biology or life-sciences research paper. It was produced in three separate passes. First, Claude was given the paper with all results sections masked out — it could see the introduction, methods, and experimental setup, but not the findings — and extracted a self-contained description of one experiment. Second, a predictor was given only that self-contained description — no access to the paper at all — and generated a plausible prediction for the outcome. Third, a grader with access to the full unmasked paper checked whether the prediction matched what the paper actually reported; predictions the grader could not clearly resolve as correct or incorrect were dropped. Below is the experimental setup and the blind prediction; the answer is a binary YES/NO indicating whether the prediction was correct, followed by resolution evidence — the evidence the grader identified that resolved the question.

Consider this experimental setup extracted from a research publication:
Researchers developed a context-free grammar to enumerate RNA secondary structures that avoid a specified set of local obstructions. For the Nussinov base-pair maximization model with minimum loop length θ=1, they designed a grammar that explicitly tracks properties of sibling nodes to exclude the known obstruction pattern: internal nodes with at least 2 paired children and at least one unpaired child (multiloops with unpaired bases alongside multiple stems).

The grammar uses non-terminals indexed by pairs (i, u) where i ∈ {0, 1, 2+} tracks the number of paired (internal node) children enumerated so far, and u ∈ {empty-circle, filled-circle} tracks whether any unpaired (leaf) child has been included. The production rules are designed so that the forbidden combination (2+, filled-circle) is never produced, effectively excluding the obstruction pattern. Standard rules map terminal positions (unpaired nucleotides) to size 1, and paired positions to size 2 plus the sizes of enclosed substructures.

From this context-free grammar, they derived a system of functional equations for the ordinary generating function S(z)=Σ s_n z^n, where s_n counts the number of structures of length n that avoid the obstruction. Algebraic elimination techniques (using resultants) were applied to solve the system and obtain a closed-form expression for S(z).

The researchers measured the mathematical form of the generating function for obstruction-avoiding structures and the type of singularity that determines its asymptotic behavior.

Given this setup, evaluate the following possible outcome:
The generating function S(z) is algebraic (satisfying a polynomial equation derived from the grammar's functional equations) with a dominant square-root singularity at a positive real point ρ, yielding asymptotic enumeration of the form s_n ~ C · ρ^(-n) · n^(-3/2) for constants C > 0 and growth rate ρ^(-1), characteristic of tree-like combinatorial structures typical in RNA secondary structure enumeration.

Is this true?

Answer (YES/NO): YES